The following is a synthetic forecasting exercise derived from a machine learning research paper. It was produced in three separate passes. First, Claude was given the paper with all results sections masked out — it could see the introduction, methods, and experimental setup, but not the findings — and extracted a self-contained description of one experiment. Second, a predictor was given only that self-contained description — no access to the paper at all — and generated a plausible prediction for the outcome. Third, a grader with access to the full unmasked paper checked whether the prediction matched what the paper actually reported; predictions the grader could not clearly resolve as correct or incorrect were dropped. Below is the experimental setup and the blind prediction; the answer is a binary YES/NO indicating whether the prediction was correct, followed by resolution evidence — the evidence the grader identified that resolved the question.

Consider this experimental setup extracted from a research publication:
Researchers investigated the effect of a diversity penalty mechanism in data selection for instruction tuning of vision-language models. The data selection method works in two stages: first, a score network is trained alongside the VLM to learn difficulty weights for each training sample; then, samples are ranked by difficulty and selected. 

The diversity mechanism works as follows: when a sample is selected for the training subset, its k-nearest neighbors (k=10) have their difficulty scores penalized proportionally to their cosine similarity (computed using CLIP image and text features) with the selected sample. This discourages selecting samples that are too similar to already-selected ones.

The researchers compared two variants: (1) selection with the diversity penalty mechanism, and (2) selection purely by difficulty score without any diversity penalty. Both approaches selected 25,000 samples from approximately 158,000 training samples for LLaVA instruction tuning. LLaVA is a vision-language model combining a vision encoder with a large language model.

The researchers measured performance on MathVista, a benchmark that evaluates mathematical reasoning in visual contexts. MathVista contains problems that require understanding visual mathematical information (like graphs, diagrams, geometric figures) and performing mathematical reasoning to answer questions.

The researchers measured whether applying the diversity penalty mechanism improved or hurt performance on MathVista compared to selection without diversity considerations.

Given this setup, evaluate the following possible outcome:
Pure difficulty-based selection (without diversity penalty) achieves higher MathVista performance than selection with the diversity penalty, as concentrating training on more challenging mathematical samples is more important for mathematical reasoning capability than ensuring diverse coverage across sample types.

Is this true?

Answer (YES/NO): YES